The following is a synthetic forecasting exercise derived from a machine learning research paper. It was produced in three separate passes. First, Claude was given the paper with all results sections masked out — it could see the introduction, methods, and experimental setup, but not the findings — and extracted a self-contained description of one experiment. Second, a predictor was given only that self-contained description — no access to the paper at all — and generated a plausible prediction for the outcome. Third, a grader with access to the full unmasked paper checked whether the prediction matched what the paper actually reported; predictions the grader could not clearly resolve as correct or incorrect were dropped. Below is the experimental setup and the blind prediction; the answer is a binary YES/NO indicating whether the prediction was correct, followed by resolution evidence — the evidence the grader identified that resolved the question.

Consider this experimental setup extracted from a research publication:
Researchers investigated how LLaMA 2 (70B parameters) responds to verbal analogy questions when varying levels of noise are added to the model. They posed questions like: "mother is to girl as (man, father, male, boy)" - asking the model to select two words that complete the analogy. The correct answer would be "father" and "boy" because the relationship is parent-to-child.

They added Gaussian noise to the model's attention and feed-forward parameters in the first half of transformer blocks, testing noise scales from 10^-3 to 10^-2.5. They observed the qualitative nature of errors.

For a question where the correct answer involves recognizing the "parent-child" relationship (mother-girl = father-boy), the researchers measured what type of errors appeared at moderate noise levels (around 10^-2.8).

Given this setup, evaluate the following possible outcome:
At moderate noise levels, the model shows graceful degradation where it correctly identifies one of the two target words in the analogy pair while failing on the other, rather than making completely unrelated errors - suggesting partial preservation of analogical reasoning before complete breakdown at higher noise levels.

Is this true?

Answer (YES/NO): YES